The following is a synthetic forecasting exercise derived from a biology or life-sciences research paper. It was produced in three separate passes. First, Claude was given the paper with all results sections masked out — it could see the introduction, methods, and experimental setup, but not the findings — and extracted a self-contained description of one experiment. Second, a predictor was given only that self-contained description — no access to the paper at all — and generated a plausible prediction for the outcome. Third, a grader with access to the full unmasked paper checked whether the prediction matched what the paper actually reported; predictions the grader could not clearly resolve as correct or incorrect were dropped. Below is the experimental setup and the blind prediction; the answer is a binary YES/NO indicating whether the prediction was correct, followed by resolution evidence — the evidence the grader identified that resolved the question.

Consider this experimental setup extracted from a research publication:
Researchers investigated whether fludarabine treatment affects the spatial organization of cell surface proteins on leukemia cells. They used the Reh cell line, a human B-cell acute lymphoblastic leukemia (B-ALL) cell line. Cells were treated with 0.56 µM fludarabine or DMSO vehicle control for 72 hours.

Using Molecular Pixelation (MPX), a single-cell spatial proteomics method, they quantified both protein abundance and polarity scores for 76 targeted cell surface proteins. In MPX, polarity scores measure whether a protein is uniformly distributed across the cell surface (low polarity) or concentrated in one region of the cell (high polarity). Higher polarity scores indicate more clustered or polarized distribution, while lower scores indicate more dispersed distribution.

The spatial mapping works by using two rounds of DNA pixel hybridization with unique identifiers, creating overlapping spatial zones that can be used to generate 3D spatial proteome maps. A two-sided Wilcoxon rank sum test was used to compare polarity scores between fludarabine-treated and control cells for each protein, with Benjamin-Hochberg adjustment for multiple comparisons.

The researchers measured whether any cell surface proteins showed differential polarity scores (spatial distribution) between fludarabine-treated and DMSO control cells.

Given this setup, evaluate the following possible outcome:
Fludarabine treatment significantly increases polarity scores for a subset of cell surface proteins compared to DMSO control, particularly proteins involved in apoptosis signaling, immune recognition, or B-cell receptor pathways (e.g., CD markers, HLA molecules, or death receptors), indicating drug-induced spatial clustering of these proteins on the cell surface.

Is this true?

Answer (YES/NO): YES